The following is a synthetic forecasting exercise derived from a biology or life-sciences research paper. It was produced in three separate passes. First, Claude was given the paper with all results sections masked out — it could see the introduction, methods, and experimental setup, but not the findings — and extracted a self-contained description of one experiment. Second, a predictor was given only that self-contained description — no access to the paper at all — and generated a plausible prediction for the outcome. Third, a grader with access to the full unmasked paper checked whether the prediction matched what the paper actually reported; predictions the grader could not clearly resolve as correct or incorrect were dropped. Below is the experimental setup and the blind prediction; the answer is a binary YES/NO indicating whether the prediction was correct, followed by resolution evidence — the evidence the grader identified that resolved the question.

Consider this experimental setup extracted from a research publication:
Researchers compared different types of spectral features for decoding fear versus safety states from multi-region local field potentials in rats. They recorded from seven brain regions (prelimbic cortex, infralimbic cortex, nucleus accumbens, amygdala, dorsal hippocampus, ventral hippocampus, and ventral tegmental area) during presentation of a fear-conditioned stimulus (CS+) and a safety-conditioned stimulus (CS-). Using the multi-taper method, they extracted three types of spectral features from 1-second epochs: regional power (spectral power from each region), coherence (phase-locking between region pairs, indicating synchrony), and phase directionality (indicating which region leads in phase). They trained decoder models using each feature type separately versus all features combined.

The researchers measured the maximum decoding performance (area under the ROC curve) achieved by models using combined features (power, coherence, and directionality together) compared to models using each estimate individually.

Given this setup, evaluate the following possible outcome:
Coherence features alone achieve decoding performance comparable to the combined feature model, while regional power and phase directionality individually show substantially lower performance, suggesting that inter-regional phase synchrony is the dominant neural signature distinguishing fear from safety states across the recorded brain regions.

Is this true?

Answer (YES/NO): NO